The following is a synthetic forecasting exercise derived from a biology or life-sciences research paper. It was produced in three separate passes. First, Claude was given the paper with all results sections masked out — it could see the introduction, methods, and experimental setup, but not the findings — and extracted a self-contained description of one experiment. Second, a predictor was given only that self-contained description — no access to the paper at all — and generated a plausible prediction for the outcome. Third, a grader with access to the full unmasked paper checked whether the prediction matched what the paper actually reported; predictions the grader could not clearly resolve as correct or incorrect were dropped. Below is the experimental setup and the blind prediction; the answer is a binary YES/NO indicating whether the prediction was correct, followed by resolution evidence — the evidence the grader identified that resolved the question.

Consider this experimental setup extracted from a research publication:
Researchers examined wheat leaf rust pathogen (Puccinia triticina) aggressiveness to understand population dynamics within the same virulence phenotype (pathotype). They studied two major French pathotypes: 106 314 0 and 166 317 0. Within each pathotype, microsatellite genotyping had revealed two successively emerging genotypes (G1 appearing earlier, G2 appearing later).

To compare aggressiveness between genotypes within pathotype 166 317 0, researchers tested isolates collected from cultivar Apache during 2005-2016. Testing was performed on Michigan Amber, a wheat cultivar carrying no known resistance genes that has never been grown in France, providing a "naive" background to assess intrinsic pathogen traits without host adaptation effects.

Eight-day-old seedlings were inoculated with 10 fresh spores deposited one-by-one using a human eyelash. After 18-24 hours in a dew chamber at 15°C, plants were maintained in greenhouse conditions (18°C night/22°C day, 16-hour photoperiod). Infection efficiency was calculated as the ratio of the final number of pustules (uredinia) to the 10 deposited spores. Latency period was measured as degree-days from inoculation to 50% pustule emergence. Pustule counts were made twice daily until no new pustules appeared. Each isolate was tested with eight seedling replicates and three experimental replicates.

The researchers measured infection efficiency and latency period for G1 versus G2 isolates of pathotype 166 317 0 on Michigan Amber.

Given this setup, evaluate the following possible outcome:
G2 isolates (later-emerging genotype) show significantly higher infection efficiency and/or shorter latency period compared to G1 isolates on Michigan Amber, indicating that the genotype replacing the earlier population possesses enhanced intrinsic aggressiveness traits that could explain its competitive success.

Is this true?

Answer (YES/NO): YES